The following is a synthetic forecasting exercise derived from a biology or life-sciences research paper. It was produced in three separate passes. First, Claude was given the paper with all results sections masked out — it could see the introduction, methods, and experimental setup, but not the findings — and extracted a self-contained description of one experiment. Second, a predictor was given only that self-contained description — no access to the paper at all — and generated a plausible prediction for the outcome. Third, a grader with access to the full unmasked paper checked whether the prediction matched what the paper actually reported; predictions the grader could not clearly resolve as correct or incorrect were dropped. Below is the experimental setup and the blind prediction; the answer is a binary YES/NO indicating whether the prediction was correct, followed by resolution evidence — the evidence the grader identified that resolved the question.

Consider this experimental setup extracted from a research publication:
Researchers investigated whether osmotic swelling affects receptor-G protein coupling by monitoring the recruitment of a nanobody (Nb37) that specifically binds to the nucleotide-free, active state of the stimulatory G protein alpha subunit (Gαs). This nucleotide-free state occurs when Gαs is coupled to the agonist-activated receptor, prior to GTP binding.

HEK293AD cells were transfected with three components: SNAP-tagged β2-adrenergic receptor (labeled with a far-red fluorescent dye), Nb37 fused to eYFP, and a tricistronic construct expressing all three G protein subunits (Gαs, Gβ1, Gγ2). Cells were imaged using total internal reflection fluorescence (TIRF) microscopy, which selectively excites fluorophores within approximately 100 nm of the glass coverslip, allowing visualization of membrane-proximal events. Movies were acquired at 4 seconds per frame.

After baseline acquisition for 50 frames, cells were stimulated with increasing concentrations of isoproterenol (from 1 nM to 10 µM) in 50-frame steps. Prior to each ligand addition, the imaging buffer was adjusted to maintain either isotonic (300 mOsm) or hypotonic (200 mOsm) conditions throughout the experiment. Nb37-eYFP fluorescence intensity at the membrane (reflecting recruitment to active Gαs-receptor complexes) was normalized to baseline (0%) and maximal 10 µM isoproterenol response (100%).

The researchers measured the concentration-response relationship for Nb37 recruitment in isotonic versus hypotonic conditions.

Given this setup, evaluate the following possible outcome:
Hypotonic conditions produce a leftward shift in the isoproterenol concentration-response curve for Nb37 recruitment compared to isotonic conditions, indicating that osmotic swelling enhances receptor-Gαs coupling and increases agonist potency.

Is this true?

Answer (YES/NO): YES